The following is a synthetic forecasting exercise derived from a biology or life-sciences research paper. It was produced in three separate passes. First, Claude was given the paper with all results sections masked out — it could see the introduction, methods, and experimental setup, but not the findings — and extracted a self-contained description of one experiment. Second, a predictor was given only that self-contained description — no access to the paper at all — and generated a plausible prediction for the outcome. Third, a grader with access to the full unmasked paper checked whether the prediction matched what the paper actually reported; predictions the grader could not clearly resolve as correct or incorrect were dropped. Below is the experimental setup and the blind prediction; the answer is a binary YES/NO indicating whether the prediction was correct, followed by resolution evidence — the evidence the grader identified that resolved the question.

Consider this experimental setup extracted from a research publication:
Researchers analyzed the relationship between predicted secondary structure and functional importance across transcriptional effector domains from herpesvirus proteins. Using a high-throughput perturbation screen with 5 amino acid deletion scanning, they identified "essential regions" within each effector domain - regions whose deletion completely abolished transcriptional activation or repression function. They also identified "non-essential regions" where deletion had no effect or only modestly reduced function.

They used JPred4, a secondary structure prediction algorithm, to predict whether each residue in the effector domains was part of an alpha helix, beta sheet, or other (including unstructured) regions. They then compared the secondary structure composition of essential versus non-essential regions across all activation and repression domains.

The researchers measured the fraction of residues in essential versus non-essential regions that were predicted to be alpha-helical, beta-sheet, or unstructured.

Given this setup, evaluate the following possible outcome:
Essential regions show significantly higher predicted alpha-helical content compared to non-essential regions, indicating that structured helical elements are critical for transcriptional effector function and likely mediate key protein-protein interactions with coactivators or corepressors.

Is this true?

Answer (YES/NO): YES